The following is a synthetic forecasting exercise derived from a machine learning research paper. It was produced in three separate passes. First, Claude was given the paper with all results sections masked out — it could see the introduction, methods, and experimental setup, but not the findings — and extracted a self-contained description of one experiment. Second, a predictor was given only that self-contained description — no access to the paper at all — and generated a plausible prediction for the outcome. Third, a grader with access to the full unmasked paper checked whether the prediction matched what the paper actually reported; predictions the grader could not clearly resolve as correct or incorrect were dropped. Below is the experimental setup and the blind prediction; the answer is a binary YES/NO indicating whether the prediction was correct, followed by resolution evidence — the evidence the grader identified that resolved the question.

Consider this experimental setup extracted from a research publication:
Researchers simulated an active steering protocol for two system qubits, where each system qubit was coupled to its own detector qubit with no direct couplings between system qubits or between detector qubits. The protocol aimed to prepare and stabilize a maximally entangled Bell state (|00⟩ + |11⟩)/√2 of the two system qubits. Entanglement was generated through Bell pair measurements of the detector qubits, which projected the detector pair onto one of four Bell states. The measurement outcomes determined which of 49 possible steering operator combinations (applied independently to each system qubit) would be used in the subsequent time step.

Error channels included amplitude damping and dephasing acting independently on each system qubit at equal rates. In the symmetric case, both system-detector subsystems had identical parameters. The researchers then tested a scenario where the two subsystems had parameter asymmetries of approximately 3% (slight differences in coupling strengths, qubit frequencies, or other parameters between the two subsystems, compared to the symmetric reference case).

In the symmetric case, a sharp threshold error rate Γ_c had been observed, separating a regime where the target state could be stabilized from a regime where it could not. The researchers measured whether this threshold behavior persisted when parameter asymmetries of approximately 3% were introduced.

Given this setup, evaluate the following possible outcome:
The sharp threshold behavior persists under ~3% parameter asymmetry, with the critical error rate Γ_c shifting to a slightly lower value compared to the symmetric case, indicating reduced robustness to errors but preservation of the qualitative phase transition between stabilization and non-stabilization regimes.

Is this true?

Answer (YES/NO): NO